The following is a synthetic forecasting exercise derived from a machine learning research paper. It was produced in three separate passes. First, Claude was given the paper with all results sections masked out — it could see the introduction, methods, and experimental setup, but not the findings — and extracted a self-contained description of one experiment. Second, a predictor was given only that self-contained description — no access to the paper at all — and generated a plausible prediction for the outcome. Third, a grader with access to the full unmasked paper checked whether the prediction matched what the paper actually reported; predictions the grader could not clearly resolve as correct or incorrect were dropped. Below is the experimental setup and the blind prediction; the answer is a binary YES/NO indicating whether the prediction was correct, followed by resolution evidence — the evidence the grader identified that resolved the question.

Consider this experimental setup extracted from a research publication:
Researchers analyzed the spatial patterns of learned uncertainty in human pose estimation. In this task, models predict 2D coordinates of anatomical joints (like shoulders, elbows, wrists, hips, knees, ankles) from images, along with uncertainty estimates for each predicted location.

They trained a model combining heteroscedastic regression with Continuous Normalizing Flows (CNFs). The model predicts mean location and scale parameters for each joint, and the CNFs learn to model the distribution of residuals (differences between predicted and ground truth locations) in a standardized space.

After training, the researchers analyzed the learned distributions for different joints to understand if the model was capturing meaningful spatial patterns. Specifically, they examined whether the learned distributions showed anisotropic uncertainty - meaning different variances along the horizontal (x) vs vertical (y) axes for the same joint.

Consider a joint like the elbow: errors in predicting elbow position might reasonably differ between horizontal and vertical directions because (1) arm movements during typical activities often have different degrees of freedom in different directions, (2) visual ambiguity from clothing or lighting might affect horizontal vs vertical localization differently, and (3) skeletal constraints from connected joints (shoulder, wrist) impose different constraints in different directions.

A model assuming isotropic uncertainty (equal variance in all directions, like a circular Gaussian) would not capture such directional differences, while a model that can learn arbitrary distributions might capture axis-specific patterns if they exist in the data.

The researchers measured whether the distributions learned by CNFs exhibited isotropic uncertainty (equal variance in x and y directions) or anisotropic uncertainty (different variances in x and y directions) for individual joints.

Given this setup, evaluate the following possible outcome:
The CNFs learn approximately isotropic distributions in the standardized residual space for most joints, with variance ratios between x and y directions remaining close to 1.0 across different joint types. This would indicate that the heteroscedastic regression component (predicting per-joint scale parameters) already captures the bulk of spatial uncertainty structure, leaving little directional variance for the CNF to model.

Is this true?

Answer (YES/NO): NO